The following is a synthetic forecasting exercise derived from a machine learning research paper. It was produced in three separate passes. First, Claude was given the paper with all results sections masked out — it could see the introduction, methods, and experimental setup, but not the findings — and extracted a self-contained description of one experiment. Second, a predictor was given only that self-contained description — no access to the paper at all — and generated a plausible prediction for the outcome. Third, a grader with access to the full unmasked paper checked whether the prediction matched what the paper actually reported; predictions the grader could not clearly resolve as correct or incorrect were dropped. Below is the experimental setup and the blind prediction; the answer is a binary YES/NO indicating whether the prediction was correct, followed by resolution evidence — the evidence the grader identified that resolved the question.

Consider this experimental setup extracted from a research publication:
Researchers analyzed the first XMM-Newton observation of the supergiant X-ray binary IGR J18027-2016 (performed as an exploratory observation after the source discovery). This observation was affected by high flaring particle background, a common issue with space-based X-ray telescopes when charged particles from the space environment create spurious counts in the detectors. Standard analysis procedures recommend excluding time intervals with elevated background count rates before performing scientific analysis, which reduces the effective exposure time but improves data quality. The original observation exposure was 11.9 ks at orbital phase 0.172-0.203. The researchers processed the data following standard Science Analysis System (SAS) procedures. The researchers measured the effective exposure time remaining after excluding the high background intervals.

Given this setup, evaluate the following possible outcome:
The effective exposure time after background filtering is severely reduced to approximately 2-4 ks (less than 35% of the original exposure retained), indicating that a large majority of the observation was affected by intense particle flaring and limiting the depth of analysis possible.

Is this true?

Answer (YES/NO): NO